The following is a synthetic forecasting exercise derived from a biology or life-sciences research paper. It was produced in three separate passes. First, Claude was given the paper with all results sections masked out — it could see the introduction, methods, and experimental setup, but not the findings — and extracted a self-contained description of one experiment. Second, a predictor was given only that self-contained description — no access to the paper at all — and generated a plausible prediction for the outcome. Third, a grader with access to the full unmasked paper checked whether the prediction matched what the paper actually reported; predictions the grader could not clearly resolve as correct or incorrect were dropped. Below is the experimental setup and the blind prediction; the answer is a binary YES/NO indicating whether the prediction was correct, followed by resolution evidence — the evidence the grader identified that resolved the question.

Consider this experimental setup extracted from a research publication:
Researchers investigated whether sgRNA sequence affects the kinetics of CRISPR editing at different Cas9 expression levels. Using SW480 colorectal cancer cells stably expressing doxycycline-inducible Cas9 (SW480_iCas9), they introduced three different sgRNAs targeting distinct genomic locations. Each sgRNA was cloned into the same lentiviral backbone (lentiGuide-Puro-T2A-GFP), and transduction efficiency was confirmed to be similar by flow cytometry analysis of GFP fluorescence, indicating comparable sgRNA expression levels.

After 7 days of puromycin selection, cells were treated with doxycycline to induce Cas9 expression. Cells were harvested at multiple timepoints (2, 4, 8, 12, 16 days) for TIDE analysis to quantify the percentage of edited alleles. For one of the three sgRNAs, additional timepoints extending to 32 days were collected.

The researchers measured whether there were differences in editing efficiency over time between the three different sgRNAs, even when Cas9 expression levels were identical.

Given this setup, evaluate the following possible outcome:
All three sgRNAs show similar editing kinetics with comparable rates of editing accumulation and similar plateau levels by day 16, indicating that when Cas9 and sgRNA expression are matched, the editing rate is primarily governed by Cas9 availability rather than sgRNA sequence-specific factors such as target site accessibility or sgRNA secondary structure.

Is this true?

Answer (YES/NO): NO